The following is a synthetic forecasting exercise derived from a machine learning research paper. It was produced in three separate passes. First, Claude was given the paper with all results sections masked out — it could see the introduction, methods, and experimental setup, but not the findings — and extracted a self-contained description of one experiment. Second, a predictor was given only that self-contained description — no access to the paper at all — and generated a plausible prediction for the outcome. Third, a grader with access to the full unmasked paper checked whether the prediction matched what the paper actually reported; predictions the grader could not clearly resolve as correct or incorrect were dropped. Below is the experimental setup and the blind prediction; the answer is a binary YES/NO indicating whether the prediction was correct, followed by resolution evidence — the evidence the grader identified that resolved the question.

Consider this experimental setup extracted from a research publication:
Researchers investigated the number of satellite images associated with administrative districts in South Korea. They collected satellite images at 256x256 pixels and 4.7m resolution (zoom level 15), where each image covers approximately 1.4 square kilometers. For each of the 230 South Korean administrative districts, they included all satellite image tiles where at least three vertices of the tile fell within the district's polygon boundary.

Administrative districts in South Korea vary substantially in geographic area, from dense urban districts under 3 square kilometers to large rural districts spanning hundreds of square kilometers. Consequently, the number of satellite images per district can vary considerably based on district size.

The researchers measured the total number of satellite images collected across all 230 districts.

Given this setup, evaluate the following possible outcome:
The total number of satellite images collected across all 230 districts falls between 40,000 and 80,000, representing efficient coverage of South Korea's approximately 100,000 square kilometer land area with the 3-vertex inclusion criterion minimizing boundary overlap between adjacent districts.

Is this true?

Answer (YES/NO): NO